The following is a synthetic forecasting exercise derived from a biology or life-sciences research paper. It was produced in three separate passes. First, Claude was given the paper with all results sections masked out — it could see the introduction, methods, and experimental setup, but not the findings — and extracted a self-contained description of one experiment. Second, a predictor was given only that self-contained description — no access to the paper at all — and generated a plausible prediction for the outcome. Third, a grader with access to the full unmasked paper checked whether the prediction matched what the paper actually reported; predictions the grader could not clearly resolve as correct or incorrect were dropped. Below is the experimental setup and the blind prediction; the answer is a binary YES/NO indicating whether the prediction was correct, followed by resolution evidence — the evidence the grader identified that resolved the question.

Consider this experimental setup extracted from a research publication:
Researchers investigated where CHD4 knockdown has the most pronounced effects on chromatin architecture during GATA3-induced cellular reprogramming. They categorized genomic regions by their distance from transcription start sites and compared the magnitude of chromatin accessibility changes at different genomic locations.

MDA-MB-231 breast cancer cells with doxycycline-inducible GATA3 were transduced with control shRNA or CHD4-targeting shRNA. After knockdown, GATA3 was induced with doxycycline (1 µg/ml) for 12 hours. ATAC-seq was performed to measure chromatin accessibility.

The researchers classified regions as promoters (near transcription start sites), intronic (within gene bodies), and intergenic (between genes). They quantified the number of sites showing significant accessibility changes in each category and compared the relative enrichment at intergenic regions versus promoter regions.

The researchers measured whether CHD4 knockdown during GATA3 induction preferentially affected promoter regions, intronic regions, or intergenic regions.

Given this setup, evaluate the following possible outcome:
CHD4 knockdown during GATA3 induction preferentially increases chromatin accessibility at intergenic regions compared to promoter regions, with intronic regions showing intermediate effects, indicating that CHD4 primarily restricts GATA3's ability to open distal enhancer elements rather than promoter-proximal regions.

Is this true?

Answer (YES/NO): YES